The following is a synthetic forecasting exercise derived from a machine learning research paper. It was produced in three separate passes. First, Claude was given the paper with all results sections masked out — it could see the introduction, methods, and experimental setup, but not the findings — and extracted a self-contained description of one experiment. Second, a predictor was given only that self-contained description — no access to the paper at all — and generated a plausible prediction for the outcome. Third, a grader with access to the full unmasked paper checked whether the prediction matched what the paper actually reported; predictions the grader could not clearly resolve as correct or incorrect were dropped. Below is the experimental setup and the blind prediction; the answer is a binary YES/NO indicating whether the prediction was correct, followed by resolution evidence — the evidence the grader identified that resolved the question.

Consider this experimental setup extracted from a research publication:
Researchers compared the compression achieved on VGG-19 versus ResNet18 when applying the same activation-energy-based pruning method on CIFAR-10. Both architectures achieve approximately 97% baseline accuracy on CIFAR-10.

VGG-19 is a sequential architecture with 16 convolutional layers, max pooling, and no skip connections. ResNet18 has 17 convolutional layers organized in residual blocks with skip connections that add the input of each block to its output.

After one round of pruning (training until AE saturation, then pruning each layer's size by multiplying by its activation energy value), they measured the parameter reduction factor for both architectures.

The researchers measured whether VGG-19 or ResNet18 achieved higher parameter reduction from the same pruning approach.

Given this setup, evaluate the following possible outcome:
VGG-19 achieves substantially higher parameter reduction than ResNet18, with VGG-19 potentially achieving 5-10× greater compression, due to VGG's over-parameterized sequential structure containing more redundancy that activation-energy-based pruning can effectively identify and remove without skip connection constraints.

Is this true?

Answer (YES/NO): NO